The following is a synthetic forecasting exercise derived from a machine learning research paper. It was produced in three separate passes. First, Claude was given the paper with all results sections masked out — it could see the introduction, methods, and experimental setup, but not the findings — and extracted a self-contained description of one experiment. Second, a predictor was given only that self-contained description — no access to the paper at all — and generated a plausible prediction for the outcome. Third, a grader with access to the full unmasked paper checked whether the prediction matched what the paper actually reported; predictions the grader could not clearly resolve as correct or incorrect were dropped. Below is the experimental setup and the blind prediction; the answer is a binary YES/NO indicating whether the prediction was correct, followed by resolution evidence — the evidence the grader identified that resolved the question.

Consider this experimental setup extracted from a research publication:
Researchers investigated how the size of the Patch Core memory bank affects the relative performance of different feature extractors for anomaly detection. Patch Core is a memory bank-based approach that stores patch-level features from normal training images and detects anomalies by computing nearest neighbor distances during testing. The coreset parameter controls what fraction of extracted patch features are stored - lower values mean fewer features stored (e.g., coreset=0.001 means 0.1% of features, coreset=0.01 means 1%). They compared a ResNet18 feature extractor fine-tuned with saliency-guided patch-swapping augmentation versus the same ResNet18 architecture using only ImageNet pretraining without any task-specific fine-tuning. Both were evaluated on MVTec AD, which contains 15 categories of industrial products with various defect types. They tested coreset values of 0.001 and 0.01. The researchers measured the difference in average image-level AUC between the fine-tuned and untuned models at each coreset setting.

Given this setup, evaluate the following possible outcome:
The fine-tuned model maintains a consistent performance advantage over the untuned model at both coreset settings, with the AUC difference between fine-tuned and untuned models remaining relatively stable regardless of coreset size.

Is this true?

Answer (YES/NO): NO